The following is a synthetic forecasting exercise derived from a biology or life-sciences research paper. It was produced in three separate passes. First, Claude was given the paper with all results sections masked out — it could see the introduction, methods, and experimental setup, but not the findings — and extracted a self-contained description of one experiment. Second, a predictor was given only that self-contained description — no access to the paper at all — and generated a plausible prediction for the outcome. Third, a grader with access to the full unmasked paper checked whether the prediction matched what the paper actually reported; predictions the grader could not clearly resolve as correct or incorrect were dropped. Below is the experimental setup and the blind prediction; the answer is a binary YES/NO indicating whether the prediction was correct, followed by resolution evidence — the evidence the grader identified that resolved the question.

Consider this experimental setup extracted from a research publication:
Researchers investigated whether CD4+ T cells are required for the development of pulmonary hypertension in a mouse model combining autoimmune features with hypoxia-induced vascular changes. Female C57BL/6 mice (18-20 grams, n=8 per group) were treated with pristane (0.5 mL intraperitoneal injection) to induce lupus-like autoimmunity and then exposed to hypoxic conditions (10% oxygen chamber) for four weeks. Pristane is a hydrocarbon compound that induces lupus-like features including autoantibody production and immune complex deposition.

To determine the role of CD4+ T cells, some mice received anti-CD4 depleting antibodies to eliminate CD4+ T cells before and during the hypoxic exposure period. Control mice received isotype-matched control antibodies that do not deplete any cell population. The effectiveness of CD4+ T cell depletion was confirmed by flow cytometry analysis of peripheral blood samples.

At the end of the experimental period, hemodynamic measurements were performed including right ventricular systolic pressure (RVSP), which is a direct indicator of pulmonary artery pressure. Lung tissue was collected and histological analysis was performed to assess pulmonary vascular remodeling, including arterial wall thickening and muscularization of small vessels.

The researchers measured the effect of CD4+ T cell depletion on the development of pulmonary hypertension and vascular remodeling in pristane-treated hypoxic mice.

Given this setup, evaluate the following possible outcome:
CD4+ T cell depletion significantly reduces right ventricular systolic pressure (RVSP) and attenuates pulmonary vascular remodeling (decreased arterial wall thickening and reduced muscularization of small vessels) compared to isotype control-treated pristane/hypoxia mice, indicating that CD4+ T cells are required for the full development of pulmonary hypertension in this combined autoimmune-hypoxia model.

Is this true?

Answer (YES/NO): NO